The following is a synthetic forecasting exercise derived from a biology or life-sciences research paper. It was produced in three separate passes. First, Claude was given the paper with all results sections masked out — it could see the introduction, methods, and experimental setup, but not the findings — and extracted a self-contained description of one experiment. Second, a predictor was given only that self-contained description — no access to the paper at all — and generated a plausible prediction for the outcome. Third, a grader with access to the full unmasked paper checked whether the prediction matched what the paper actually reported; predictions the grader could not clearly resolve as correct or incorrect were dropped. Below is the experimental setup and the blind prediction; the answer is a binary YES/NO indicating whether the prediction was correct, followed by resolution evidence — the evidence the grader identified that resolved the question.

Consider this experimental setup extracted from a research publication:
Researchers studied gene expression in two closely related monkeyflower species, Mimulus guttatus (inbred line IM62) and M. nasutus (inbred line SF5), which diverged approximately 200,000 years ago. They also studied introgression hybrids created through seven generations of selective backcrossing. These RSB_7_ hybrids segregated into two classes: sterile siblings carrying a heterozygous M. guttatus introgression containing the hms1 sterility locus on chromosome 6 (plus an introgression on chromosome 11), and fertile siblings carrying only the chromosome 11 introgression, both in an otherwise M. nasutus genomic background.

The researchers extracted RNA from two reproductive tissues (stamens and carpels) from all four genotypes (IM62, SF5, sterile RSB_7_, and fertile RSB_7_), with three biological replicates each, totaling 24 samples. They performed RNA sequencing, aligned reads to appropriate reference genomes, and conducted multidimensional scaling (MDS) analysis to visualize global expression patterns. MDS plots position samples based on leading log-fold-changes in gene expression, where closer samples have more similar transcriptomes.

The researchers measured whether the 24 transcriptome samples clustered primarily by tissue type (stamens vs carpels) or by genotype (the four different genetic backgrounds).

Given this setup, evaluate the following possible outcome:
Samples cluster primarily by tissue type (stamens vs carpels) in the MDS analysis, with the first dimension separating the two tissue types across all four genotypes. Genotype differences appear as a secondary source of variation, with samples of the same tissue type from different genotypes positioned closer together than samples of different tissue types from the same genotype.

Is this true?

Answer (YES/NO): NO